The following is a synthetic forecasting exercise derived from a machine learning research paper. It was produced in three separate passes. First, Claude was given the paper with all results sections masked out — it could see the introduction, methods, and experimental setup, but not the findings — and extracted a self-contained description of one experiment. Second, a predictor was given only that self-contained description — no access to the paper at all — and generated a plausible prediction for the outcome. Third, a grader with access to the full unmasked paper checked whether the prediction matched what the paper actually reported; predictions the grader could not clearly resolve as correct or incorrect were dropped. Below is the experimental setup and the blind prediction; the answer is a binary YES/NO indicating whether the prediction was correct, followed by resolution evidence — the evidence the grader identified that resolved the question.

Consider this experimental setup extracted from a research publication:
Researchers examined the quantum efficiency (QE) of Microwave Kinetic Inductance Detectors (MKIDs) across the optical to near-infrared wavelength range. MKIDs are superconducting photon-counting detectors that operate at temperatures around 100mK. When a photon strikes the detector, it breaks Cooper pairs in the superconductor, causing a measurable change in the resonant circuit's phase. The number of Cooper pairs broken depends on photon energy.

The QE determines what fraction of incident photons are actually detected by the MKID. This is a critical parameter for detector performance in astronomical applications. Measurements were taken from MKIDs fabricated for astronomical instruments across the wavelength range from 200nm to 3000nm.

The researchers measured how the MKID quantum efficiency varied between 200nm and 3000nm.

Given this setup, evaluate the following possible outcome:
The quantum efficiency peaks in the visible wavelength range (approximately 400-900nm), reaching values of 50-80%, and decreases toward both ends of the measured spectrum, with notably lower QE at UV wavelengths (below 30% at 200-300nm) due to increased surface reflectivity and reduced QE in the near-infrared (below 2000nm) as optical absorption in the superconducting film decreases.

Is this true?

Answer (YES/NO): NO